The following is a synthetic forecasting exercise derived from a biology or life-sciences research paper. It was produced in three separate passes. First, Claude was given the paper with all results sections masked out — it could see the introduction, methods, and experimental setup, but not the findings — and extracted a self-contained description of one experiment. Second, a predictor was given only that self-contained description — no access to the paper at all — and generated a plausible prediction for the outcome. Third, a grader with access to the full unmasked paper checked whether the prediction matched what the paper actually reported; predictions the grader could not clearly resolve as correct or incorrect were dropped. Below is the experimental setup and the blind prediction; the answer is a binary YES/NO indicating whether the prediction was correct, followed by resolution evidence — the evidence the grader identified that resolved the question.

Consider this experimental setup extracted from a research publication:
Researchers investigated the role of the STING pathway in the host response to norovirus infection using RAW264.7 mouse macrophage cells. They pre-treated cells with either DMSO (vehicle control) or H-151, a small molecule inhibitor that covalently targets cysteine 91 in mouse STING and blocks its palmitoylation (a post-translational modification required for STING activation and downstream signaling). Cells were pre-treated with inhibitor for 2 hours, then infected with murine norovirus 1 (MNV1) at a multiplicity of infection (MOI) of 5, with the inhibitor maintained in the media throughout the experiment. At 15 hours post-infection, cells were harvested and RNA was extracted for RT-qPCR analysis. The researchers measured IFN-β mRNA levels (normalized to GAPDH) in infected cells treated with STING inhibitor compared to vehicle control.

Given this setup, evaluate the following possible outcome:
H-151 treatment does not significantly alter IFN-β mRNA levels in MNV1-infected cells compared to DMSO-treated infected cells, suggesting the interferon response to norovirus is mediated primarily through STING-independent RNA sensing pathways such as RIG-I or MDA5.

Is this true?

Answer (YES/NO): NO